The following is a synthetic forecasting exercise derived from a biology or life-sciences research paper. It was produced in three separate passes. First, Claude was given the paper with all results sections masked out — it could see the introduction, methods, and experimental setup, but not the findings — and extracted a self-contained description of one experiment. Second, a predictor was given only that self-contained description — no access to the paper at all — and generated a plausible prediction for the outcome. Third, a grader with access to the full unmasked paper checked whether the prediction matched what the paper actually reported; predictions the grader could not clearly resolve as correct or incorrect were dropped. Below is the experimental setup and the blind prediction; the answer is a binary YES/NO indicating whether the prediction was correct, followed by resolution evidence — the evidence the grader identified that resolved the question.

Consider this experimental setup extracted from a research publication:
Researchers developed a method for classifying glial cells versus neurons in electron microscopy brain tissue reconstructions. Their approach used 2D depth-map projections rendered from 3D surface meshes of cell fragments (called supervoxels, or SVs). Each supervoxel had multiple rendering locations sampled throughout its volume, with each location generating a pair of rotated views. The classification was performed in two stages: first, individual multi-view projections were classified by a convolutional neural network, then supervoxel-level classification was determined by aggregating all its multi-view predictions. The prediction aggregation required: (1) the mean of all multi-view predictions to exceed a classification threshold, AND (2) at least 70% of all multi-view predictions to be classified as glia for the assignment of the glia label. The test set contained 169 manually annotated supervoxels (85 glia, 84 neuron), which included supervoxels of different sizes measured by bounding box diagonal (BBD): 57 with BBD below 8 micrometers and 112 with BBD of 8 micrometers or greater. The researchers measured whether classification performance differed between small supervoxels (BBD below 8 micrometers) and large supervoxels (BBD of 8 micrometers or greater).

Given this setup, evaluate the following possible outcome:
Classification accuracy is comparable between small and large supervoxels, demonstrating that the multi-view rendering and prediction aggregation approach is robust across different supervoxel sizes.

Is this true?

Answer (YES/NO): NO